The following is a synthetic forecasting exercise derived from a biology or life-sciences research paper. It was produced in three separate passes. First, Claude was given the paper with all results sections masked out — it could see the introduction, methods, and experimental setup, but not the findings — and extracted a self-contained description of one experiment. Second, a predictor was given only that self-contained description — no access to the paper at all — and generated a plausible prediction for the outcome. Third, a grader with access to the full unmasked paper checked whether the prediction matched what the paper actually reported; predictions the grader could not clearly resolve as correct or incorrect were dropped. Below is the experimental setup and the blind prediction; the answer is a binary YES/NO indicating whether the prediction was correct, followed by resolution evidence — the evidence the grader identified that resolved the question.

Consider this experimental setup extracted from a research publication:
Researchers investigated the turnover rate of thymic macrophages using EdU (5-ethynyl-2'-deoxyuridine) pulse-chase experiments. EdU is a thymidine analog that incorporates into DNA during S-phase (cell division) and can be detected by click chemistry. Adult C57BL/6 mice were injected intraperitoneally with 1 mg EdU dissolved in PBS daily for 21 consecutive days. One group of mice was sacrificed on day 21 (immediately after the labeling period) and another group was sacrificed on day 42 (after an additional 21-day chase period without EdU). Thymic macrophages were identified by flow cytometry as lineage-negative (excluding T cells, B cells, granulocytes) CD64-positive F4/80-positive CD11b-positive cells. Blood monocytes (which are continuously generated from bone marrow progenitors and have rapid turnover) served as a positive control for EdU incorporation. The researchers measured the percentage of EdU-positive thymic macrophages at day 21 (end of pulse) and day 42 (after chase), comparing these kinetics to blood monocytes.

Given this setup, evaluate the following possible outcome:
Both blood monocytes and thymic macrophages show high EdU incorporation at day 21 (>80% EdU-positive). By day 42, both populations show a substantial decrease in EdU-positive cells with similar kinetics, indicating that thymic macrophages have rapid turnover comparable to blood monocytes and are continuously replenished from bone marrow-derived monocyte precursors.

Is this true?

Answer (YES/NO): NO